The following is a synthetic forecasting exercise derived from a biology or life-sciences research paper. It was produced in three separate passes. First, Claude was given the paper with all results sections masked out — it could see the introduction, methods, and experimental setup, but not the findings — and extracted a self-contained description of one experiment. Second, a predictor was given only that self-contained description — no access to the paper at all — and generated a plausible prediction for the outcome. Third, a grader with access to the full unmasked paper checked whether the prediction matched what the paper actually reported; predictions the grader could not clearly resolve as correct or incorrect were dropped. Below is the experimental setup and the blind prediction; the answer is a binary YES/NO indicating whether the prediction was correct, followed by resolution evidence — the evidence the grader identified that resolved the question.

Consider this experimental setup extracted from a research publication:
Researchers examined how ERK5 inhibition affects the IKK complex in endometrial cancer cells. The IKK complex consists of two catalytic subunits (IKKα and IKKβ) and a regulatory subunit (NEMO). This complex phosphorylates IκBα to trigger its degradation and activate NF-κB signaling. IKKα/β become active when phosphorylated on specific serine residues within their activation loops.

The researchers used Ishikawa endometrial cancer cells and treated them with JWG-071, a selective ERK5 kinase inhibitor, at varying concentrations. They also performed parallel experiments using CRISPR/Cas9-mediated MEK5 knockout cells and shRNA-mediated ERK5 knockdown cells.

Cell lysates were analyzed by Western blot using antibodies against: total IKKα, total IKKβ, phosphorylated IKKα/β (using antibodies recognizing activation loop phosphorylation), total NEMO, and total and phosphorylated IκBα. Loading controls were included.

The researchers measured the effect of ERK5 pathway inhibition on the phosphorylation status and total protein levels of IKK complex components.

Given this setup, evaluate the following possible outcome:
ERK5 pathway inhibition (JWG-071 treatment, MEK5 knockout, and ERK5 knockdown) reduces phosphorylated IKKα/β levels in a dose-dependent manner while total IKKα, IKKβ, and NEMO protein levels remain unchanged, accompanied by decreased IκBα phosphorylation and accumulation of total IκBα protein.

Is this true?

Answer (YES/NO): NO